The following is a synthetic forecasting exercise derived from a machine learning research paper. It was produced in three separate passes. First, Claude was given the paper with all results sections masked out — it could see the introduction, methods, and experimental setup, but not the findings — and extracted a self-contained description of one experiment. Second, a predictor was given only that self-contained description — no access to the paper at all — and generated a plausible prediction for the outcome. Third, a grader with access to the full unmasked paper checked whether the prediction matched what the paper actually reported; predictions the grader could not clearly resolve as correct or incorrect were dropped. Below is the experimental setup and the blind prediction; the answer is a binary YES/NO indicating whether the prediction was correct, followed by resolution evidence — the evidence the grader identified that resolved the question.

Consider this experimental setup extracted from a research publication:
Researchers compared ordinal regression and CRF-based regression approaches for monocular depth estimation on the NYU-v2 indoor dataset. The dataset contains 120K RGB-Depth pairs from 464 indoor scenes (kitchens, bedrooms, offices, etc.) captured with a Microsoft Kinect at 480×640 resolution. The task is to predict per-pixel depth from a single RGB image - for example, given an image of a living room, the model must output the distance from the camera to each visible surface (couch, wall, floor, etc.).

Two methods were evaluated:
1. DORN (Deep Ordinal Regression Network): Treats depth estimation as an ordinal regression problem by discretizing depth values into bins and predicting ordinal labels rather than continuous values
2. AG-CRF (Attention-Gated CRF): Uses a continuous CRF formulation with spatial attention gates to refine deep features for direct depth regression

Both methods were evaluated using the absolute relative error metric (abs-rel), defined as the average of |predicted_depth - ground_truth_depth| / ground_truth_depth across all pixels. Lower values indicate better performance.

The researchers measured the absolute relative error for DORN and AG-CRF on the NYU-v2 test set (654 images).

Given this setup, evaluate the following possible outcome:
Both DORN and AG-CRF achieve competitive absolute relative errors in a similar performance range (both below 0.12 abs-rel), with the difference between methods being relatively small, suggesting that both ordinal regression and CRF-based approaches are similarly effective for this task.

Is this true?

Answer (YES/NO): YES